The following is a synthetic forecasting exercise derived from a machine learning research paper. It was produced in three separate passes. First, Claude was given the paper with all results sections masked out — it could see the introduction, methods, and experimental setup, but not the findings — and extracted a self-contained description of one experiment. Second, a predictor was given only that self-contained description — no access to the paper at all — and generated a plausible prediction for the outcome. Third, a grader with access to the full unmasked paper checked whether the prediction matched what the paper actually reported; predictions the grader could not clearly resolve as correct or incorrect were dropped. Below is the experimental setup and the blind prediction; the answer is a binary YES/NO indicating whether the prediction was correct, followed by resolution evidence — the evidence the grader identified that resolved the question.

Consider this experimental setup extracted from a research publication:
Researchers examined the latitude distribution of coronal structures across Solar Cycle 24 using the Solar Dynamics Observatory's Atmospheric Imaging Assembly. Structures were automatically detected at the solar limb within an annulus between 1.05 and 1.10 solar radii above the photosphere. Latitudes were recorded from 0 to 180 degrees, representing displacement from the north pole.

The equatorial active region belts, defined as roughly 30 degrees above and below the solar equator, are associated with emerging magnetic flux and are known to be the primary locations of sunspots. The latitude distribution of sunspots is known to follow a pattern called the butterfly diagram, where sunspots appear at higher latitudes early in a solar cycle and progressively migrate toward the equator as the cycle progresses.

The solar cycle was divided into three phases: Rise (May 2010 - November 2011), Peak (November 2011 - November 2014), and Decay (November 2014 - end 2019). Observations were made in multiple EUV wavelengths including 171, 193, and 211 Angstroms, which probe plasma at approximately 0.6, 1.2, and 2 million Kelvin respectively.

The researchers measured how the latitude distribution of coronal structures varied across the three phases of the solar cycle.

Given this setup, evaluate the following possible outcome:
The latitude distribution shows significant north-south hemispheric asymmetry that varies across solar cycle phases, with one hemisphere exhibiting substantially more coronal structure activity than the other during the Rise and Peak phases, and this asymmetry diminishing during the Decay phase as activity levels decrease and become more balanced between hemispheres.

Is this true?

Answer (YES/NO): NO